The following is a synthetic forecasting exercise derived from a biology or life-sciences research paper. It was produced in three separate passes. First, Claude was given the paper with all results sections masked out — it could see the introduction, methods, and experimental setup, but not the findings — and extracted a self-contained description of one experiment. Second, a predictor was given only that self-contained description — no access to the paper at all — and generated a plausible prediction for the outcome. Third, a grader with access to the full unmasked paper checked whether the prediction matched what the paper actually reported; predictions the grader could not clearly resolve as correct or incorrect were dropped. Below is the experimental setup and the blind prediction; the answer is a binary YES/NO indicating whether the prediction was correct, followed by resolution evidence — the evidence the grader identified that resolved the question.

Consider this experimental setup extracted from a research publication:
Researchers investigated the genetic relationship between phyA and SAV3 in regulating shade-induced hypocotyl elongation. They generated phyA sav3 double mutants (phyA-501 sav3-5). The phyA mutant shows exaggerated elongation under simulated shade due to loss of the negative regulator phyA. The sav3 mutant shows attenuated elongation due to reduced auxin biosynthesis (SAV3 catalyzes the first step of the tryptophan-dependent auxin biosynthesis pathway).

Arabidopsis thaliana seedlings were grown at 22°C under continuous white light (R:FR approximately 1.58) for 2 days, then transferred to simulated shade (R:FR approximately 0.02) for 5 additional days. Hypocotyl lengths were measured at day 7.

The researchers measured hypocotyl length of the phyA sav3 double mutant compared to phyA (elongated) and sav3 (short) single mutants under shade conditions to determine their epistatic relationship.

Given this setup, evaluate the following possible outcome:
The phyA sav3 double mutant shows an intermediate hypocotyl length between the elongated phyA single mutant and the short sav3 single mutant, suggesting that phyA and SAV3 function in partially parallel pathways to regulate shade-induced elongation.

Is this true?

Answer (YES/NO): NO